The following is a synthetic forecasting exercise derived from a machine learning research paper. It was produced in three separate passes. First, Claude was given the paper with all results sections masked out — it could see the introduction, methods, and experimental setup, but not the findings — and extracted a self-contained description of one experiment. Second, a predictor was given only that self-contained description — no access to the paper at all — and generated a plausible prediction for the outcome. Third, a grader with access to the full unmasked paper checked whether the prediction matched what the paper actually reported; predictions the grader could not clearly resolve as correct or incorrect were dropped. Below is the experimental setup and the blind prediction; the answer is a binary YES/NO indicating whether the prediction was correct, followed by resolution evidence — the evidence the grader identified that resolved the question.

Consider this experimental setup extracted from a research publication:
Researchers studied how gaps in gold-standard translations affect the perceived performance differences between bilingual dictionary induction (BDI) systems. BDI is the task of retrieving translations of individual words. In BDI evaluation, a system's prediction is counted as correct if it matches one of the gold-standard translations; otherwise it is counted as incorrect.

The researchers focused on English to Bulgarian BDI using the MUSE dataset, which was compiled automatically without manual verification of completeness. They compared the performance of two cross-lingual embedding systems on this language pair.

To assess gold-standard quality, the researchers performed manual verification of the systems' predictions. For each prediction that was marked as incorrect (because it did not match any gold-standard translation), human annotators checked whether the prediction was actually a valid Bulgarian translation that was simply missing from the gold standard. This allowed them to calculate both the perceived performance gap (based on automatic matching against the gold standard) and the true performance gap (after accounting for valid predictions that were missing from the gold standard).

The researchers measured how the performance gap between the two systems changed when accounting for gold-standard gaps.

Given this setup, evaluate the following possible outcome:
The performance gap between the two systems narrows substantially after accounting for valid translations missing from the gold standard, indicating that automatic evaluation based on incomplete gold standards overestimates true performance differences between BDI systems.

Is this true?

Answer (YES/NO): YES